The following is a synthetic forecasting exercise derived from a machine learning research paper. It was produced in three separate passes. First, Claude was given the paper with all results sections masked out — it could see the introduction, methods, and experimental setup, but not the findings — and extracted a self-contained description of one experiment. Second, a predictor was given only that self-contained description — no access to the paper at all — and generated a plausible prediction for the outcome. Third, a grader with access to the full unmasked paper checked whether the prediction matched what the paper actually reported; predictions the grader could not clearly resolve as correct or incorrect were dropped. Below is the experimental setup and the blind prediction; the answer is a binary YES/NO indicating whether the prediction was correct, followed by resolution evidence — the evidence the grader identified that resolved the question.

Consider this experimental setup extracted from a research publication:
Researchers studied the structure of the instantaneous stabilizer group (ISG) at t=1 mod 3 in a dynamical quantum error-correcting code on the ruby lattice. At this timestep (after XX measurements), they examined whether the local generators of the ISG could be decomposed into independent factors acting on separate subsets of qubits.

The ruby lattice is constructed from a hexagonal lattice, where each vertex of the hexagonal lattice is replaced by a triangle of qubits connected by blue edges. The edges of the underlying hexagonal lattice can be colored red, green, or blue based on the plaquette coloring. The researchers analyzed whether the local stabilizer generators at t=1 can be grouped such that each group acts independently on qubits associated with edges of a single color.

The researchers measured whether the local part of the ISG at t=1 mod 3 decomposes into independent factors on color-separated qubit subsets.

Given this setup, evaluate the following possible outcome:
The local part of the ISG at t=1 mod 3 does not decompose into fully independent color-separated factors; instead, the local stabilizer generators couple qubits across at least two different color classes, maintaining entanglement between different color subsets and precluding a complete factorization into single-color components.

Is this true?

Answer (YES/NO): NO